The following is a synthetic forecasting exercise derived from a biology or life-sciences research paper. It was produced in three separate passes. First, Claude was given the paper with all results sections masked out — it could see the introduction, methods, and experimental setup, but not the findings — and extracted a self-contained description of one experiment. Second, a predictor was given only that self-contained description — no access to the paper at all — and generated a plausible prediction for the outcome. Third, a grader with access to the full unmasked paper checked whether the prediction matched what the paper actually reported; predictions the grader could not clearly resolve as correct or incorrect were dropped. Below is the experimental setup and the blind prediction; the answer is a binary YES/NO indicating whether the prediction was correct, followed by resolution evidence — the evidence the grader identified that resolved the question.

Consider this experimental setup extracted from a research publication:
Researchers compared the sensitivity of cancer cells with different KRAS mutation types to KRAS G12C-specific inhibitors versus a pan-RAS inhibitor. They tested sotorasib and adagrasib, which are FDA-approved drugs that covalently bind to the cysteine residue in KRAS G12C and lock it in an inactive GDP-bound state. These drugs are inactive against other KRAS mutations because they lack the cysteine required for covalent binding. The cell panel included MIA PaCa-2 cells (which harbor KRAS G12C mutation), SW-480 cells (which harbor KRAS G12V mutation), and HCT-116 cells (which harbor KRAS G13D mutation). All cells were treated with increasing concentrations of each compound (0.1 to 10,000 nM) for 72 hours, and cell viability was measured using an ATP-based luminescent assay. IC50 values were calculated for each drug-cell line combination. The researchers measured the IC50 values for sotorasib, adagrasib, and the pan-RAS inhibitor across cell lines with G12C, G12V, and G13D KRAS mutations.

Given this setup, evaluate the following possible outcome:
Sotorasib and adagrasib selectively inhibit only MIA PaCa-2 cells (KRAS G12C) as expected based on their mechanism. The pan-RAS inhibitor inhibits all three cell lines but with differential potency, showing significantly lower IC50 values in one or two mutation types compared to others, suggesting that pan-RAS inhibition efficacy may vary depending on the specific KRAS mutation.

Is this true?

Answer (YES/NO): NO